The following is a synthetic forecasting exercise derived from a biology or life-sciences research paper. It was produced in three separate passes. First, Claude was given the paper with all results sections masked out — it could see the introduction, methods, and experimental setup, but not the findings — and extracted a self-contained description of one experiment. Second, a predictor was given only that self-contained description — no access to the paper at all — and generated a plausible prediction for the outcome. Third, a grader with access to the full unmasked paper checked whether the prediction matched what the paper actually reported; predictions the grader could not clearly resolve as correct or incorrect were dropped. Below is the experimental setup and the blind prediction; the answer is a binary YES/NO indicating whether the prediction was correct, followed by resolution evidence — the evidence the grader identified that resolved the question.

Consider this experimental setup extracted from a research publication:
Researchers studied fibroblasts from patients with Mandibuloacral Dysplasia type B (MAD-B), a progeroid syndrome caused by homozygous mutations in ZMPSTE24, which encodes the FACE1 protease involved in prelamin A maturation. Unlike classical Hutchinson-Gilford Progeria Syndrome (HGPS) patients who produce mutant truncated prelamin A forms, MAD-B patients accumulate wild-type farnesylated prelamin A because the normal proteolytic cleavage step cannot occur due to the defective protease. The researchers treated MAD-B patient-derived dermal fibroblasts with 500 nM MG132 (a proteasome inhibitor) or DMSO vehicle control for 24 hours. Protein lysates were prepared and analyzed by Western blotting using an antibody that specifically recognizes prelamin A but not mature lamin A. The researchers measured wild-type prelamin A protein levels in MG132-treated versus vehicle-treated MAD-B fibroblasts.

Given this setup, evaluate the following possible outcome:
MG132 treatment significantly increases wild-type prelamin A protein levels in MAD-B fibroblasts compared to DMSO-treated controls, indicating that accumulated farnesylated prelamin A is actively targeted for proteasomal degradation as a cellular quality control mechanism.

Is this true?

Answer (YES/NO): NO